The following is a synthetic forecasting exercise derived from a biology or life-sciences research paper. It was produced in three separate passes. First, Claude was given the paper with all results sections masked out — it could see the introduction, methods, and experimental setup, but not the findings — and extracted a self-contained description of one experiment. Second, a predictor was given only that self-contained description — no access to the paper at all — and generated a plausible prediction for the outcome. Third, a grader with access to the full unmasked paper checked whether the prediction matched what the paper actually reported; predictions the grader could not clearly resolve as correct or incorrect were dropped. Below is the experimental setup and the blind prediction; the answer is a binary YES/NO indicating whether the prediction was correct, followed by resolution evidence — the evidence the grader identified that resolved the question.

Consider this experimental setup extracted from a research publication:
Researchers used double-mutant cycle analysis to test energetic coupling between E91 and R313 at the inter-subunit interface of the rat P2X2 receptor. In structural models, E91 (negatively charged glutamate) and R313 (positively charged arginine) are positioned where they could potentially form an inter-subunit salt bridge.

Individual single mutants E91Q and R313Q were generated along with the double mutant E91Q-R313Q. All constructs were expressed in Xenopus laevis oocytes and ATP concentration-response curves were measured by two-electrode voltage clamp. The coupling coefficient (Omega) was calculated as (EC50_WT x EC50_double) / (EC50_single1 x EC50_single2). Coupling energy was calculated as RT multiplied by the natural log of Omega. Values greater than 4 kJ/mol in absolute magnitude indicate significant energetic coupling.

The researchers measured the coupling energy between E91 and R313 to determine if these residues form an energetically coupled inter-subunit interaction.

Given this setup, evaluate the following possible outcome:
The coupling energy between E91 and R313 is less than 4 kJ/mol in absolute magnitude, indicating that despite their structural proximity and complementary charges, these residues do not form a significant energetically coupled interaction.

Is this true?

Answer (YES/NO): NO